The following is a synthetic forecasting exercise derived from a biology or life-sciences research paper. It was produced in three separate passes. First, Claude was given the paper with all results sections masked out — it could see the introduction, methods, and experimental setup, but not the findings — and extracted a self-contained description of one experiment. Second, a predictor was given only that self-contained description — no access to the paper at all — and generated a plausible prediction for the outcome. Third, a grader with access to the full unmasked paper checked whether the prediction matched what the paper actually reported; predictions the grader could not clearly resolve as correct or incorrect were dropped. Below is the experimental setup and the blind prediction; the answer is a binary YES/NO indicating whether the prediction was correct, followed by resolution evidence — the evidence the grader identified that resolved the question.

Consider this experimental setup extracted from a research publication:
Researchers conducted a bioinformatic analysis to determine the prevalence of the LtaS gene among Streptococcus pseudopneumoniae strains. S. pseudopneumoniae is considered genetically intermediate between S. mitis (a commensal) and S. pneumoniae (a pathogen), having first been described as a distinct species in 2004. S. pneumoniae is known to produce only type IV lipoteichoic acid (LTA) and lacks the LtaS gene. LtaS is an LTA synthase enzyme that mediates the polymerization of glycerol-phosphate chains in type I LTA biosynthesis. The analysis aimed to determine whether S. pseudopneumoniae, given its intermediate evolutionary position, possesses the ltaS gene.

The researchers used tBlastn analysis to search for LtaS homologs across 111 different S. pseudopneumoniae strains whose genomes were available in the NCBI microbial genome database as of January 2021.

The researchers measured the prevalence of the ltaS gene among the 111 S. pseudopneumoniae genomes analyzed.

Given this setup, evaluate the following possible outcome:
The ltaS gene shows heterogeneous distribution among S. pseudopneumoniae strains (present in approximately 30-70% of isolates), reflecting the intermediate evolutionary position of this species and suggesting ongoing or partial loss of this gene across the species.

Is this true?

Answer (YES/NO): NO